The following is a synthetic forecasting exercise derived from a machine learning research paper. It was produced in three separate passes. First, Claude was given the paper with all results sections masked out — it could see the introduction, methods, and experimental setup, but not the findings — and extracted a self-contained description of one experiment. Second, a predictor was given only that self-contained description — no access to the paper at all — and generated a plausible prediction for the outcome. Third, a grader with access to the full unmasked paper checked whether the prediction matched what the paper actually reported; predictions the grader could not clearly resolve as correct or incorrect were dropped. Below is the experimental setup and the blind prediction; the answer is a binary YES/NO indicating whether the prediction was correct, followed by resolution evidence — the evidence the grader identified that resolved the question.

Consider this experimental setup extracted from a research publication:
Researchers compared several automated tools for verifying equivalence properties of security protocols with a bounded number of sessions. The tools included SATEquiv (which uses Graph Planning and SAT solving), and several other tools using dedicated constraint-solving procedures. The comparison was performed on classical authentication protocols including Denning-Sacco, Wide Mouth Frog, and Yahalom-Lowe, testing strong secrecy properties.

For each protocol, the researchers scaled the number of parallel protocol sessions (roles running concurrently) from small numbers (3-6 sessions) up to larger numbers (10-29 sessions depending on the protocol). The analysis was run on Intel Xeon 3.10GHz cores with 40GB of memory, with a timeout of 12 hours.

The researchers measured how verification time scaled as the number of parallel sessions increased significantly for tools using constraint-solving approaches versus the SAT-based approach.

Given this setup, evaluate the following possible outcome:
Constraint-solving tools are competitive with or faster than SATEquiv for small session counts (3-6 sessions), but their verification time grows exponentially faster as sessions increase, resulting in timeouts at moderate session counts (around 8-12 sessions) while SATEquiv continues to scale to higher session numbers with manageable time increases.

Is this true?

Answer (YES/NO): NO